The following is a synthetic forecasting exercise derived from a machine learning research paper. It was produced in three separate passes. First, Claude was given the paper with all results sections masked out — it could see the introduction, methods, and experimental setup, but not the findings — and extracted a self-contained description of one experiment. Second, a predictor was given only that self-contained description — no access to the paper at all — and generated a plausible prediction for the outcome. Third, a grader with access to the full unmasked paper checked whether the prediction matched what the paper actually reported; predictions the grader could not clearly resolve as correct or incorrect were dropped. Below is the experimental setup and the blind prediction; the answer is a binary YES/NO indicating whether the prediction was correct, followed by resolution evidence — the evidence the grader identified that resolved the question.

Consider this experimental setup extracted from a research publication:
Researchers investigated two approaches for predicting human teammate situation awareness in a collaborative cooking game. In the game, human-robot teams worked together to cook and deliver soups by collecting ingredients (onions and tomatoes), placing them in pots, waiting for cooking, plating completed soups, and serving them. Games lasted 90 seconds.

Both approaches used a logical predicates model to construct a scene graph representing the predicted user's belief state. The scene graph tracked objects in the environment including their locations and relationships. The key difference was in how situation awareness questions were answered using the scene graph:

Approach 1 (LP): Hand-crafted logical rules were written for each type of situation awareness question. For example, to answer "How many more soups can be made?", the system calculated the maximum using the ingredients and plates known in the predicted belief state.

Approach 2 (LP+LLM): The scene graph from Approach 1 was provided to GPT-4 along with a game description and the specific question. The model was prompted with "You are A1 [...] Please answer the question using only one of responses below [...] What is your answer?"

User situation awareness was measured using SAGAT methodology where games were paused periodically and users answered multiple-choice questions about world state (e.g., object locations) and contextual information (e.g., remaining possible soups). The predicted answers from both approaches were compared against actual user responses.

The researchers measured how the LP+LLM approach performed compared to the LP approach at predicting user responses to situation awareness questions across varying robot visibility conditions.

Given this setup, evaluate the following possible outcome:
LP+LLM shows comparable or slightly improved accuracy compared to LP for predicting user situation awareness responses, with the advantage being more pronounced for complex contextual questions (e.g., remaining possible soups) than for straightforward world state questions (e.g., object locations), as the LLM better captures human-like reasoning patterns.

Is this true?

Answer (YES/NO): NO